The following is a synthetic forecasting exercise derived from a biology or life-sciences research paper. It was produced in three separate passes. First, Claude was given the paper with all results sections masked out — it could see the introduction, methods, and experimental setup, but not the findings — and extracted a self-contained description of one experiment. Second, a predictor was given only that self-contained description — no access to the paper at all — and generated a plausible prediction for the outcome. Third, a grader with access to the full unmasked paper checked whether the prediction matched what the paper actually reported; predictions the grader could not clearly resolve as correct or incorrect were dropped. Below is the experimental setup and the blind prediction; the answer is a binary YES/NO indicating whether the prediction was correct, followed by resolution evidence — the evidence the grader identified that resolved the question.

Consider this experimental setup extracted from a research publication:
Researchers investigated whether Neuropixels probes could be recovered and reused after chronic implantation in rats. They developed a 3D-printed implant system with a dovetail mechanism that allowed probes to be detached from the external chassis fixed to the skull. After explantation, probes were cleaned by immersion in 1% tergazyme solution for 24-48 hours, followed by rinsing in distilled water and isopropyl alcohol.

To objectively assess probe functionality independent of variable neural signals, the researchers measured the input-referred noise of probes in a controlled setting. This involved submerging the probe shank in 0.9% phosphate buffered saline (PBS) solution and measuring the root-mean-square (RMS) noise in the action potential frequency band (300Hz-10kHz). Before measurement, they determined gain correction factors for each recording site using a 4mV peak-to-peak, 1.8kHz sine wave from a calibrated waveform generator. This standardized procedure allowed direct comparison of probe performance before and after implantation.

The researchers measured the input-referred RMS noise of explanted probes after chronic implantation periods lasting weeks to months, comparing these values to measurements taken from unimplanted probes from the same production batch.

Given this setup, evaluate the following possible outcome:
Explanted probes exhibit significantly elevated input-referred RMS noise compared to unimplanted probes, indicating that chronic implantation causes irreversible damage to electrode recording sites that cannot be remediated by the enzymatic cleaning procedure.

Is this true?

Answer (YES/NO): NO